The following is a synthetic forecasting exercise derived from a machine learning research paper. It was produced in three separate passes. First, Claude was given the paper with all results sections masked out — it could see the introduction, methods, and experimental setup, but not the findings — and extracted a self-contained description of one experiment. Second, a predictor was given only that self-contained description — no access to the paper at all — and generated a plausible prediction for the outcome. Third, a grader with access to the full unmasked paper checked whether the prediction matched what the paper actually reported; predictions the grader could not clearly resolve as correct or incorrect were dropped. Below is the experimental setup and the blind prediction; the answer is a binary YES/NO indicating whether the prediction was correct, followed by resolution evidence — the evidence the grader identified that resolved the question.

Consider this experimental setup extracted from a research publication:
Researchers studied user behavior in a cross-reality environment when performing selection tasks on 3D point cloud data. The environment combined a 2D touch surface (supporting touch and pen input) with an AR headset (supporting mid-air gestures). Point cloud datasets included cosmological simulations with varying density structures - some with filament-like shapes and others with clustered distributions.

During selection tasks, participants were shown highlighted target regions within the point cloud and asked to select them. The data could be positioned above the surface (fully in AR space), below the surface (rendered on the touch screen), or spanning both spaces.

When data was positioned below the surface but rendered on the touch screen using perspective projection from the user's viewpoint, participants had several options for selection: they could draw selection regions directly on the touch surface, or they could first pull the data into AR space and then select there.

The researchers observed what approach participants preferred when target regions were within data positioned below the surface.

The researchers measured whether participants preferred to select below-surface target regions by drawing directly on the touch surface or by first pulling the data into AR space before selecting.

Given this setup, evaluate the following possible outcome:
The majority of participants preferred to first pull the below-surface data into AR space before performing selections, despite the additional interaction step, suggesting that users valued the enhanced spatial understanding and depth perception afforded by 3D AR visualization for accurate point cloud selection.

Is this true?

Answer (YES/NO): NO